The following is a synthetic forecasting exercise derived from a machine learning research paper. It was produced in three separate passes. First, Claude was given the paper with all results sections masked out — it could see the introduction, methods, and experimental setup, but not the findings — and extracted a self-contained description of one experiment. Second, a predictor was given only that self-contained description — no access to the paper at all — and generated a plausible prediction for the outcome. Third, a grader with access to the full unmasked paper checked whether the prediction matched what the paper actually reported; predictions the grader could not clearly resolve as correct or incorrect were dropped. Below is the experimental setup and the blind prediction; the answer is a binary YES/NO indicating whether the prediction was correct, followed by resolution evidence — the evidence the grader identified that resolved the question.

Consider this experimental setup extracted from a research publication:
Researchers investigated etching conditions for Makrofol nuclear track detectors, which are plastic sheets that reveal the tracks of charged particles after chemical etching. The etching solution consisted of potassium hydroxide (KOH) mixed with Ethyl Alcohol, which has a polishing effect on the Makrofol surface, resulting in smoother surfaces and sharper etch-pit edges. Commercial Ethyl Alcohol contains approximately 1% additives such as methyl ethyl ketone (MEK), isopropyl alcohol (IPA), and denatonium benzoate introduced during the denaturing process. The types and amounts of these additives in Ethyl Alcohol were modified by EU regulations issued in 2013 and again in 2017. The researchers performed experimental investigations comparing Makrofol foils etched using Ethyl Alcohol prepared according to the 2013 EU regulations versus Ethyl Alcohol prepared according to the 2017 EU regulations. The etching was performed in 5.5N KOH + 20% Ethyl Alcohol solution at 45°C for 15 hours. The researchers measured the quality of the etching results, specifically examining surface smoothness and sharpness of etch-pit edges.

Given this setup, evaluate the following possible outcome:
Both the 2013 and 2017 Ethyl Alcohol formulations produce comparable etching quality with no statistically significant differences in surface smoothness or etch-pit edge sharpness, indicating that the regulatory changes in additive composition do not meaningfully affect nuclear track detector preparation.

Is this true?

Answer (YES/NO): NO